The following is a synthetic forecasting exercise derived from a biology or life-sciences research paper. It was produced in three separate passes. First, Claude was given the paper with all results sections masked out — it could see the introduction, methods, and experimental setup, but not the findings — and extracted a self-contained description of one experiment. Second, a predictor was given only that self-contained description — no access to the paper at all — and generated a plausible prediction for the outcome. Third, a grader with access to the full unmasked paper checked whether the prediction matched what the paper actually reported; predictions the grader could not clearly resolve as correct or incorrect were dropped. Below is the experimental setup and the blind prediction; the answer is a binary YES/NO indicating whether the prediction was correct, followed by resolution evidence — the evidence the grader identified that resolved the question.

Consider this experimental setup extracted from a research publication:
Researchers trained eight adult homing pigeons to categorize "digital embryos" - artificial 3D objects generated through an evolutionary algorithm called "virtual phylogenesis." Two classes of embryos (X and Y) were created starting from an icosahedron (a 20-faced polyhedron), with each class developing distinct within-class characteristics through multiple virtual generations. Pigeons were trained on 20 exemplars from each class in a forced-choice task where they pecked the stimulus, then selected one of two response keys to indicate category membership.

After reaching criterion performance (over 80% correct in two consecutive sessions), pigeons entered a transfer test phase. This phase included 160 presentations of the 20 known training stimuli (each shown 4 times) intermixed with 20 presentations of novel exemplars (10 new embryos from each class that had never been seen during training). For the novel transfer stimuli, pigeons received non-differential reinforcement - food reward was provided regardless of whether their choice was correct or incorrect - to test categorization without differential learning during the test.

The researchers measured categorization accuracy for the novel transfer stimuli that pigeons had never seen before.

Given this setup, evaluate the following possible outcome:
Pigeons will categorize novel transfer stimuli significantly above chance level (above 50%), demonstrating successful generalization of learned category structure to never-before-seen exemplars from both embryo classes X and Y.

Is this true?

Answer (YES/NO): YES